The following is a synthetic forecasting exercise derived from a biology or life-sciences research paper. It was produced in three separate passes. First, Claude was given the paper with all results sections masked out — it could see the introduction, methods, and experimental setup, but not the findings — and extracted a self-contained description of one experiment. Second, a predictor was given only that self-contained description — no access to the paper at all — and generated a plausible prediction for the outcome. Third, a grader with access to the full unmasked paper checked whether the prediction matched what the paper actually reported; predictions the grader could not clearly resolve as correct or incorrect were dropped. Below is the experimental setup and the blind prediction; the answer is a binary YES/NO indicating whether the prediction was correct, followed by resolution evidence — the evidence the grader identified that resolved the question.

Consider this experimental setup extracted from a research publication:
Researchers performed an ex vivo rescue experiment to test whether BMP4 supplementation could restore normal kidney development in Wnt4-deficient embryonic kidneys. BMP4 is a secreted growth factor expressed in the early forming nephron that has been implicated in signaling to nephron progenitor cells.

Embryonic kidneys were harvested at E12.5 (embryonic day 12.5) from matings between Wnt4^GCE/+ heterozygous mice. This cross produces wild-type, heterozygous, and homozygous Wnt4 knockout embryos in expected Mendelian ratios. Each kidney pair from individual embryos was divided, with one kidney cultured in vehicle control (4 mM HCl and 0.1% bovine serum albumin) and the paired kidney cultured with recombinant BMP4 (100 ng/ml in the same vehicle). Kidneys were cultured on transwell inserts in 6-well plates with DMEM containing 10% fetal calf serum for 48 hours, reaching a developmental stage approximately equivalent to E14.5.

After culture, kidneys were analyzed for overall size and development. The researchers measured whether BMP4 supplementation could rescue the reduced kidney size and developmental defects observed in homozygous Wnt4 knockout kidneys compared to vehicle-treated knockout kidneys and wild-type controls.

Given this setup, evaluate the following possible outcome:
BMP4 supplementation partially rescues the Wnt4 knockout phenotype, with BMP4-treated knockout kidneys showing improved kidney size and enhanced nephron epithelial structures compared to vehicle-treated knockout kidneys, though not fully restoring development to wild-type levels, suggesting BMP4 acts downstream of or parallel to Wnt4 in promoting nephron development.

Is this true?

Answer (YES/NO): NO